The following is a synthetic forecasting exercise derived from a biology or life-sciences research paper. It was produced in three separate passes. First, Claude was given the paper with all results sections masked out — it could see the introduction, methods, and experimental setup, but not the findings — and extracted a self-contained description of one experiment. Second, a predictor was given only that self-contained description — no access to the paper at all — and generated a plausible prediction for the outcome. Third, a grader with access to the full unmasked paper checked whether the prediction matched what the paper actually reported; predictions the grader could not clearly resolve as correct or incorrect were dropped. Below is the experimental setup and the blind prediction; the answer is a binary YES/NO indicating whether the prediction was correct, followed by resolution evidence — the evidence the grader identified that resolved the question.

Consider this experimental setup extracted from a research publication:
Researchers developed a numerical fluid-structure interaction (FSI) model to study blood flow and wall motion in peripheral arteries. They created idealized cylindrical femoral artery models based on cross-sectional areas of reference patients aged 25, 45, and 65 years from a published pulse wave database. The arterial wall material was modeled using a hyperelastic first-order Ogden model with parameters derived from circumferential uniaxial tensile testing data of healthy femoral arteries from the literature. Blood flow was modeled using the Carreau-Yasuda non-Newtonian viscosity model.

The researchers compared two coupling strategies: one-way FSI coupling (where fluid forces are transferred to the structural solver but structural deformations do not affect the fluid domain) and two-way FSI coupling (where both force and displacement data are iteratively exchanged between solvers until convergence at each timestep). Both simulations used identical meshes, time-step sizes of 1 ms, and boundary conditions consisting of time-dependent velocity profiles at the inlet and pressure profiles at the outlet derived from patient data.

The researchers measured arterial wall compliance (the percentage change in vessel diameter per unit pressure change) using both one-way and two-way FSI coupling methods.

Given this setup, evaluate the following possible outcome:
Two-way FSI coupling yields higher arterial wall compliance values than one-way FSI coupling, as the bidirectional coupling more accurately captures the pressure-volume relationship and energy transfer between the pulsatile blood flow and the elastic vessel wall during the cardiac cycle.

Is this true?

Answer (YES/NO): YES